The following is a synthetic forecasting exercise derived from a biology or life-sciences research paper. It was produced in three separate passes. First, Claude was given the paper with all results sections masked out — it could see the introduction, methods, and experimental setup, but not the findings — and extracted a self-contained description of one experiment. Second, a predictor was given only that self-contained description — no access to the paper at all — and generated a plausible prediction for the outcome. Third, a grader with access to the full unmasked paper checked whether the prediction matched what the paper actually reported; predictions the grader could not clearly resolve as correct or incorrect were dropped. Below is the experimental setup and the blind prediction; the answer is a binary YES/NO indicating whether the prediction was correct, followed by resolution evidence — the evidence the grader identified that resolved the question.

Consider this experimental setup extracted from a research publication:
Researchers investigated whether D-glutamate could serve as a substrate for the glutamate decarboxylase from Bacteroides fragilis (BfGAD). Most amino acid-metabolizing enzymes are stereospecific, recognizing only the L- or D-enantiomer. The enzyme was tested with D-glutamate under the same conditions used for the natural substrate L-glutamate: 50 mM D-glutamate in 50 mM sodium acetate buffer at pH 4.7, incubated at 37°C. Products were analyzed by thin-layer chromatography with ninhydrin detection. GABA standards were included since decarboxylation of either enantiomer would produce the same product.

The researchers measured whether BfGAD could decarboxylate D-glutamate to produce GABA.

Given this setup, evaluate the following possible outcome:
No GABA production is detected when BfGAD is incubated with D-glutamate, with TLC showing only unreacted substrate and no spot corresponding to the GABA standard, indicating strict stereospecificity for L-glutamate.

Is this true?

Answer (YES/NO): YES